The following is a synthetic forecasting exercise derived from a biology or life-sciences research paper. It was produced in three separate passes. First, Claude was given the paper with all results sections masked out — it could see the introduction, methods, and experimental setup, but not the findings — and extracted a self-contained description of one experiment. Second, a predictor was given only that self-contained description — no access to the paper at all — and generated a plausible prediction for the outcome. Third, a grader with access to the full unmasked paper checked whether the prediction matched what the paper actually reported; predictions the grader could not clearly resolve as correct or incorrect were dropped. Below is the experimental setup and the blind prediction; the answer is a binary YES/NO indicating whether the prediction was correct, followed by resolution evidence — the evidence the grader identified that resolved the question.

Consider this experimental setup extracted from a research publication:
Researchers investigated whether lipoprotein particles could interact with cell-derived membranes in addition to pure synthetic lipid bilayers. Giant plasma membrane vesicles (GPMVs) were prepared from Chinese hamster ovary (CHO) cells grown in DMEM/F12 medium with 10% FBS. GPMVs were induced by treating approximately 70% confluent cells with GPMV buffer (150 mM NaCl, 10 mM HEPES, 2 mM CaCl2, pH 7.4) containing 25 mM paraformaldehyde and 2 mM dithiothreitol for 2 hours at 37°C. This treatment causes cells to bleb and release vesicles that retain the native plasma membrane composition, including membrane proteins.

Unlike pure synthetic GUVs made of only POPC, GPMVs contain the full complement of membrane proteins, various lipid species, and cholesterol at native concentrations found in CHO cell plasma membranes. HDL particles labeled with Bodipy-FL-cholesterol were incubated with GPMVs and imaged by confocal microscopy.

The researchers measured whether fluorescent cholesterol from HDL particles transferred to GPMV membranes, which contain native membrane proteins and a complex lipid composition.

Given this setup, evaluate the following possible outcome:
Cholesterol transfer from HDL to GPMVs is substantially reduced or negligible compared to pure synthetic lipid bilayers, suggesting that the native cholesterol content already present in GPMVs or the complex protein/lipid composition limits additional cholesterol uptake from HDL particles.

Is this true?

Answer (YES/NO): NO